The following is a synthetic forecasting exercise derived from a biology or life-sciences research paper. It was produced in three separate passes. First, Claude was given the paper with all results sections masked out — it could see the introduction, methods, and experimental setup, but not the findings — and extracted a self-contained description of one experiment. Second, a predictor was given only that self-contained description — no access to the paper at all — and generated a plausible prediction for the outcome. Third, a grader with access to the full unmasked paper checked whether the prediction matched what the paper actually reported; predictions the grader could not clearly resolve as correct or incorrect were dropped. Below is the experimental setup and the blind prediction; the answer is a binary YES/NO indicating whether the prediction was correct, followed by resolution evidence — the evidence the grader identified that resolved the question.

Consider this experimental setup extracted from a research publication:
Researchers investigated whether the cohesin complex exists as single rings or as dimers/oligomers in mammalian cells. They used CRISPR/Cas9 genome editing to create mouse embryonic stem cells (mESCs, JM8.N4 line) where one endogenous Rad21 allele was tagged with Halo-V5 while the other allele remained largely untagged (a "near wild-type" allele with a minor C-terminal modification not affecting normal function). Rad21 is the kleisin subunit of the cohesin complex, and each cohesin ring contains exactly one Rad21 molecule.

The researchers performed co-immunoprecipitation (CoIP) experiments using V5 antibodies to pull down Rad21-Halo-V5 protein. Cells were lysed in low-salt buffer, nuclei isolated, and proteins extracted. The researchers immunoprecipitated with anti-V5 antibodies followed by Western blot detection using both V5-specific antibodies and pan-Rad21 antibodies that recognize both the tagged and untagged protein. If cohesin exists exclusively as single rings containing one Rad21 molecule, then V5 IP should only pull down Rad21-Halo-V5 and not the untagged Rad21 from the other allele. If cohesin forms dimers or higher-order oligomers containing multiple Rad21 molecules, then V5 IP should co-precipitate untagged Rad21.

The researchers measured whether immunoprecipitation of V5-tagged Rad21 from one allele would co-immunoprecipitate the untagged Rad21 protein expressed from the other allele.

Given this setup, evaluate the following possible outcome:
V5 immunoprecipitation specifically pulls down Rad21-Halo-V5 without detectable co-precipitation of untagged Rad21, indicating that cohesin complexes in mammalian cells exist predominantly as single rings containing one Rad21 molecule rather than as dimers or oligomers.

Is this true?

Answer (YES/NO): NO